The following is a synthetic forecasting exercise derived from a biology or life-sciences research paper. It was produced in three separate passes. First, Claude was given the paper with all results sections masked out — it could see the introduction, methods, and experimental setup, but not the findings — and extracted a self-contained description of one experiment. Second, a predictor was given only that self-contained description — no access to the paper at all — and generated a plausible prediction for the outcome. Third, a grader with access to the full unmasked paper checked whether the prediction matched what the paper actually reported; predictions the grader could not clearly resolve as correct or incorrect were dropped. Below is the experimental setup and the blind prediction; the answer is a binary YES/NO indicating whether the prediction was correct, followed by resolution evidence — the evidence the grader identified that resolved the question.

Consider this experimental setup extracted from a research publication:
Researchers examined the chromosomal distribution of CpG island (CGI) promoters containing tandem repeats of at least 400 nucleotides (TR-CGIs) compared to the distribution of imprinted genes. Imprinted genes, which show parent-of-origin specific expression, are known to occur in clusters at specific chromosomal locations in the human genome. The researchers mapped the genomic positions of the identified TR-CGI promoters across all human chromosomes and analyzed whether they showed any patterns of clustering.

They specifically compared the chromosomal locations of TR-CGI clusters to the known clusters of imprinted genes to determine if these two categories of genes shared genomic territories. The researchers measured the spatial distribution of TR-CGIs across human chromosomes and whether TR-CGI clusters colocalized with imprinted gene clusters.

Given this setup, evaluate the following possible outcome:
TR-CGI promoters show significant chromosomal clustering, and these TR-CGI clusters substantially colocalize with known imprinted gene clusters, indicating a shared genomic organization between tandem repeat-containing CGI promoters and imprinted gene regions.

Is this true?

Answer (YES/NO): NO